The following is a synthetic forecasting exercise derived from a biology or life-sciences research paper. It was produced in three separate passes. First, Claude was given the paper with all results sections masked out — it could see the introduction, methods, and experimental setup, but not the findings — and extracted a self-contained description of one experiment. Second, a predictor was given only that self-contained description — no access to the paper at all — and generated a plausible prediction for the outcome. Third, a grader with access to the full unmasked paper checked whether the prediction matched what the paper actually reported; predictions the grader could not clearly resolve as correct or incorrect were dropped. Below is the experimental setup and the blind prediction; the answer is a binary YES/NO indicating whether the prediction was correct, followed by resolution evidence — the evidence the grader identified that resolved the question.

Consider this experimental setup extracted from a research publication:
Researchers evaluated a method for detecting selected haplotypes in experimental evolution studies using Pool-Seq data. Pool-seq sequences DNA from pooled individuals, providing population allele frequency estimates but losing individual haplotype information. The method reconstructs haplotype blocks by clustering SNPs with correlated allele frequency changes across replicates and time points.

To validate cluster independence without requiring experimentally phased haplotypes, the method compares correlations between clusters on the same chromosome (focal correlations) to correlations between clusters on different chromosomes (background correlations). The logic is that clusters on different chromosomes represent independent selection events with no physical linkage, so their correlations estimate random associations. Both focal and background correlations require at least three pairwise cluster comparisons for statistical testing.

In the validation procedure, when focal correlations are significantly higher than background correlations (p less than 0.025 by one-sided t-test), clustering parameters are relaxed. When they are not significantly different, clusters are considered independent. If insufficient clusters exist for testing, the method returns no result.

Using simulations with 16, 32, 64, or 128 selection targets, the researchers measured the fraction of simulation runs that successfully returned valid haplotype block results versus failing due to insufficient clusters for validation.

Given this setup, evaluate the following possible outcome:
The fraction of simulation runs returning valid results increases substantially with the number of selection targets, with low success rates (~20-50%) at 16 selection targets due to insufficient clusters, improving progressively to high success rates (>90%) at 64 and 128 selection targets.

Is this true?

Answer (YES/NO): NO